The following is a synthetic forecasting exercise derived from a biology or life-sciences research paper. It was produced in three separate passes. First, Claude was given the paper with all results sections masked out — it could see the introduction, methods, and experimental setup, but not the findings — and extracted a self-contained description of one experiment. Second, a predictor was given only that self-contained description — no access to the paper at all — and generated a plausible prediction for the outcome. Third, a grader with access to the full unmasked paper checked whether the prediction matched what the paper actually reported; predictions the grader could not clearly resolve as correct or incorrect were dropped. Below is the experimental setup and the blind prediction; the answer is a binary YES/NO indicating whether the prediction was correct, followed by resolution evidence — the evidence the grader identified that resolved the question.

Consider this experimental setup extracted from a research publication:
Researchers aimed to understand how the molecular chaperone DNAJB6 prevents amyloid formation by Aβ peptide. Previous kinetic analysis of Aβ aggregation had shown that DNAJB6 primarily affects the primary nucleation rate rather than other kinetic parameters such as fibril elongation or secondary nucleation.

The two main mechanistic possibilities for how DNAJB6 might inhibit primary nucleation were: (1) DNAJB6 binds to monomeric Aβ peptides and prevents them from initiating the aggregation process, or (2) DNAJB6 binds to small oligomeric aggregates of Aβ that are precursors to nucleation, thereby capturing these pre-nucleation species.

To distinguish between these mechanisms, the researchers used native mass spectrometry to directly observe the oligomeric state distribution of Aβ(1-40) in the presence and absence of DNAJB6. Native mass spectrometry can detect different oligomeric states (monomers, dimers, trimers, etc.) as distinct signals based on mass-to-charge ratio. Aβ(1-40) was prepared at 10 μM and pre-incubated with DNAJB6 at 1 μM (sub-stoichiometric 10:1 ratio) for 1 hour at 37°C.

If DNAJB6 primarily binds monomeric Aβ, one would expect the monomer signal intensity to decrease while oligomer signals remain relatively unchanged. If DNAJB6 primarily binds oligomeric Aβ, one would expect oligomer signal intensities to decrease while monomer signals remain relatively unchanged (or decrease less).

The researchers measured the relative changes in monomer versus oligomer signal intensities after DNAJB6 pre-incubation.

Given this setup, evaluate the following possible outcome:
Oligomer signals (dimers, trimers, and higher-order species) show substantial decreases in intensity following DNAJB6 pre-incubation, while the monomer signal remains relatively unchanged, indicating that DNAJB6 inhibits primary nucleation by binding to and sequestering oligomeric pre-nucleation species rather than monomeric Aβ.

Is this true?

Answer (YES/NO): YES